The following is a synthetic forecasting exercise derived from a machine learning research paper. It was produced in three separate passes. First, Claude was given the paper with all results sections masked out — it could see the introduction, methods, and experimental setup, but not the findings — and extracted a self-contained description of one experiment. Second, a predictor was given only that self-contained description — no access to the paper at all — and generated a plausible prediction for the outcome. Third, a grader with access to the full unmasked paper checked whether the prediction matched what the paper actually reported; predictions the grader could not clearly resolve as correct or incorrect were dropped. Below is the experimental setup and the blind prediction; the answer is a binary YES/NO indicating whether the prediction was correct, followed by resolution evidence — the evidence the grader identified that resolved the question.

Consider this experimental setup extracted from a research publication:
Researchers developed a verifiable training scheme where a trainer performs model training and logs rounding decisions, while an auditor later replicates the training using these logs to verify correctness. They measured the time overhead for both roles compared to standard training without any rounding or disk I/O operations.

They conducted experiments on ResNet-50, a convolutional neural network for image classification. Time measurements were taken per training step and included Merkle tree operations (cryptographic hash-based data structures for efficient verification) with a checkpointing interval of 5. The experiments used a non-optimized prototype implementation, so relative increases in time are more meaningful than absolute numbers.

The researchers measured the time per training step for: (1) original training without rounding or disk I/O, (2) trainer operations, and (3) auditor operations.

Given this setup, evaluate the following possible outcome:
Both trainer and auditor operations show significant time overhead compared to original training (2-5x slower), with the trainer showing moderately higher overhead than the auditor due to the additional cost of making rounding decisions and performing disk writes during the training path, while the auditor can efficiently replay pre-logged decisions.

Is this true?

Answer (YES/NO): NO